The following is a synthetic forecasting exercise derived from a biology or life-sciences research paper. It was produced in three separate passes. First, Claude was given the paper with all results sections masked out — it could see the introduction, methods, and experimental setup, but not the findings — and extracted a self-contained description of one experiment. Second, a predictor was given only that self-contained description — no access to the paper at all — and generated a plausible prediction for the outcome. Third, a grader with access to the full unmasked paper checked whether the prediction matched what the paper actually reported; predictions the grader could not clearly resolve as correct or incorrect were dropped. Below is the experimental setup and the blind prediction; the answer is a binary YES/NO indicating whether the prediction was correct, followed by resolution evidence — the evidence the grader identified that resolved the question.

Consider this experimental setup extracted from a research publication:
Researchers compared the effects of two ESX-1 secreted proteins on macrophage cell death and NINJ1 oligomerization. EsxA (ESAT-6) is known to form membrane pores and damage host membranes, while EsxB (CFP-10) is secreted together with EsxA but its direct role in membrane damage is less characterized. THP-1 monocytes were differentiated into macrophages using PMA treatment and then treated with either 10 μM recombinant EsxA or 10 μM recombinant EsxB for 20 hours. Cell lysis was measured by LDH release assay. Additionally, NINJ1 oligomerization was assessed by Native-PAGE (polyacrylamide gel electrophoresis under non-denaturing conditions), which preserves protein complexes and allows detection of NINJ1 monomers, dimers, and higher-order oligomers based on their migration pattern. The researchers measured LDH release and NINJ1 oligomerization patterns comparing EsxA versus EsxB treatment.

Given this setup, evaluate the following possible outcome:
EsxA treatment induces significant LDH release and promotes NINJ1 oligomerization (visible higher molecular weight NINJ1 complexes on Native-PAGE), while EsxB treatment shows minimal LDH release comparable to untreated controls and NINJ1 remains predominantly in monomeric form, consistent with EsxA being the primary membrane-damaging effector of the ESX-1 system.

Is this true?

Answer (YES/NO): YES